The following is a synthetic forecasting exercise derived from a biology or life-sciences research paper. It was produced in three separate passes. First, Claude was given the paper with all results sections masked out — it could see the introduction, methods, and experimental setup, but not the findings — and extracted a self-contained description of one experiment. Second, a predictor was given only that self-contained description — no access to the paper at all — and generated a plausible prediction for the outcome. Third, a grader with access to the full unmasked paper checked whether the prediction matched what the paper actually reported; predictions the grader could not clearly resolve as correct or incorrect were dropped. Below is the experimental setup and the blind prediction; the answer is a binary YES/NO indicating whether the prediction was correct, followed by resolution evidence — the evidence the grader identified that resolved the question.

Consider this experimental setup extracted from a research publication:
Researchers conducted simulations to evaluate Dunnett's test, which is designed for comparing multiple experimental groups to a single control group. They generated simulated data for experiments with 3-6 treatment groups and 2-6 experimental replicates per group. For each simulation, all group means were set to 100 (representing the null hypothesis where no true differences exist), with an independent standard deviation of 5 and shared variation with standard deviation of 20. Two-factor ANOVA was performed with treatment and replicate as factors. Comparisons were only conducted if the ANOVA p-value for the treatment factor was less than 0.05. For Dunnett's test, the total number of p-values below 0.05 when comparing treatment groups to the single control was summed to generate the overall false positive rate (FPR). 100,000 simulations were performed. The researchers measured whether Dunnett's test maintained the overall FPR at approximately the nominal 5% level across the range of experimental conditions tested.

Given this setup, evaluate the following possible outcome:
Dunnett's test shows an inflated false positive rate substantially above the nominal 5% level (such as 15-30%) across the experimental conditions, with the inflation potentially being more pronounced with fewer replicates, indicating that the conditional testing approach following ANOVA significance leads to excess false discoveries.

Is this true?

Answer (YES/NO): NO